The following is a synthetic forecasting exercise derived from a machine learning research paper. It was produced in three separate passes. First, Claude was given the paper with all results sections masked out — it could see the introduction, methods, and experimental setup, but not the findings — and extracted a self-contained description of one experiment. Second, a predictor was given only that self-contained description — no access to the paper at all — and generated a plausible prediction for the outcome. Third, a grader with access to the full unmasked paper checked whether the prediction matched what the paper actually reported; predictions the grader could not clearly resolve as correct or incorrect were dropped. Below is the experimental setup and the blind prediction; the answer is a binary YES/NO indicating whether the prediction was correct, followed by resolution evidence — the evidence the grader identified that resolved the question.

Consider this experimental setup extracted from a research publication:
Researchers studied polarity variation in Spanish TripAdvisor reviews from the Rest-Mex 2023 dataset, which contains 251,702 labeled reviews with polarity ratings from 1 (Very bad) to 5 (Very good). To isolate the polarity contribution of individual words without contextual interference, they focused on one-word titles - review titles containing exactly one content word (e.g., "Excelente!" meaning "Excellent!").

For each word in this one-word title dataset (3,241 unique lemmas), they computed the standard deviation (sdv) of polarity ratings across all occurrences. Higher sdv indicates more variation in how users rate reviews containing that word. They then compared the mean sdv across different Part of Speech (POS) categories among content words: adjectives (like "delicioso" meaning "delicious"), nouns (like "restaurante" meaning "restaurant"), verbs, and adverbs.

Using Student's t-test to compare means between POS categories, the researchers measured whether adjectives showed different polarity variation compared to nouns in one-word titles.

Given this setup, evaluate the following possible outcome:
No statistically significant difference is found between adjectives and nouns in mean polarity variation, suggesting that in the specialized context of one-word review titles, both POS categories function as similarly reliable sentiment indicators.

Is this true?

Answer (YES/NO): NO